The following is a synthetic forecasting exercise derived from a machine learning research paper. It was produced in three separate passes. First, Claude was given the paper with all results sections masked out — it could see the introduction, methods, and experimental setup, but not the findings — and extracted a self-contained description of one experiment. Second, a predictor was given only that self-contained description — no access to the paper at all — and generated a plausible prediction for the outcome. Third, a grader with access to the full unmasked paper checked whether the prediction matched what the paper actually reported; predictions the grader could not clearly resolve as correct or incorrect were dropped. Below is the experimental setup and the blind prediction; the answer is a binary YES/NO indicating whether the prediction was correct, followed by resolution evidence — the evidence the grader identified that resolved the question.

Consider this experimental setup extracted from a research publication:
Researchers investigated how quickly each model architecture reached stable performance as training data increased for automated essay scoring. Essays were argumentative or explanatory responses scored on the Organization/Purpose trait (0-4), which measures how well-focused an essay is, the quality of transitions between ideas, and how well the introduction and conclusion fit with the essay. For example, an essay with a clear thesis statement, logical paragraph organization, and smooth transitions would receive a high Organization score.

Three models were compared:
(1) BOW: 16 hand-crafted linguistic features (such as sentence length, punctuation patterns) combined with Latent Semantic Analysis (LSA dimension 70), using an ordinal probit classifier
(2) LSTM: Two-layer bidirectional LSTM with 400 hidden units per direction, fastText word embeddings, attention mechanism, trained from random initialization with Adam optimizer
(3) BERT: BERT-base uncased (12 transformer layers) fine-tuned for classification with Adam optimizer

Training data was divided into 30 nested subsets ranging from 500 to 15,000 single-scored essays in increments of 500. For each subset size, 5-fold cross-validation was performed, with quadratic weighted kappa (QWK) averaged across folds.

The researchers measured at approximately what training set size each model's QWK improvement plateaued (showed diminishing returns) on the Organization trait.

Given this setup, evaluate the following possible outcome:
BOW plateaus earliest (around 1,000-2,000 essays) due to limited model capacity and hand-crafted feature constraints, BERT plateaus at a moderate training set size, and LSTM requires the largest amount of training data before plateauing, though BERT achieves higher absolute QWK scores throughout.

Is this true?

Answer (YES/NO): NO